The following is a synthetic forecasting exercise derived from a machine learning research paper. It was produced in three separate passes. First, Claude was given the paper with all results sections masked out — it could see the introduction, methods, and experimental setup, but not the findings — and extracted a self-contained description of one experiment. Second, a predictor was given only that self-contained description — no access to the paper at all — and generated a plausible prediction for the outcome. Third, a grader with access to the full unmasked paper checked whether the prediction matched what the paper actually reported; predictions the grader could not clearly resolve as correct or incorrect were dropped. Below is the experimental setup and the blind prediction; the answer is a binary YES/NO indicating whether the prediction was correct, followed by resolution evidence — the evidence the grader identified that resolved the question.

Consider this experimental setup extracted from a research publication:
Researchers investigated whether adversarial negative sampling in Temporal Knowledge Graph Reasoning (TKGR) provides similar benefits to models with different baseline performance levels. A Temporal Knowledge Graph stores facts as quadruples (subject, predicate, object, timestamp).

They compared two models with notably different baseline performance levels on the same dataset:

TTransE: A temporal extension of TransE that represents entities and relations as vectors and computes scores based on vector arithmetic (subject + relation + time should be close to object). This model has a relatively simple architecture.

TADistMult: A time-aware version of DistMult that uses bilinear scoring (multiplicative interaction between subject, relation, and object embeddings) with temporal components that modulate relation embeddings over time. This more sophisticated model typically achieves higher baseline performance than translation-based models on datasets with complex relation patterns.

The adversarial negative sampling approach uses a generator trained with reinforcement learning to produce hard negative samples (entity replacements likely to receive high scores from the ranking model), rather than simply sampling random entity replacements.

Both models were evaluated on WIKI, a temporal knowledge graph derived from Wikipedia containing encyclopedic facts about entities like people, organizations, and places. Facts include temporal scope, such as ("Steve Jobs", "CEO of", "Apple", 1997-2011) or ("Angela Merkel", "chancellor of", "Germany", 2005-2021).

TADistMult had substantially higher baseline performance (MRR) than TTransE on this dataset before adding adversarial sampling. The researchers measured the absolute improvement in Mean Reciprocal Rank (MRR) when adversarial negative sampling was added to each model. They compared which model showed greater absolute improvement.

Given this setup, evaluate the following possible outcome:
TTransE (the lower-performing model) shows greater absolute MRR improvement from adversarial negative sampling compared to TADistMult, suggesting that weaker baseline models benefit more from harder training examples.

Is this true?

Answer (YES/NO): YES